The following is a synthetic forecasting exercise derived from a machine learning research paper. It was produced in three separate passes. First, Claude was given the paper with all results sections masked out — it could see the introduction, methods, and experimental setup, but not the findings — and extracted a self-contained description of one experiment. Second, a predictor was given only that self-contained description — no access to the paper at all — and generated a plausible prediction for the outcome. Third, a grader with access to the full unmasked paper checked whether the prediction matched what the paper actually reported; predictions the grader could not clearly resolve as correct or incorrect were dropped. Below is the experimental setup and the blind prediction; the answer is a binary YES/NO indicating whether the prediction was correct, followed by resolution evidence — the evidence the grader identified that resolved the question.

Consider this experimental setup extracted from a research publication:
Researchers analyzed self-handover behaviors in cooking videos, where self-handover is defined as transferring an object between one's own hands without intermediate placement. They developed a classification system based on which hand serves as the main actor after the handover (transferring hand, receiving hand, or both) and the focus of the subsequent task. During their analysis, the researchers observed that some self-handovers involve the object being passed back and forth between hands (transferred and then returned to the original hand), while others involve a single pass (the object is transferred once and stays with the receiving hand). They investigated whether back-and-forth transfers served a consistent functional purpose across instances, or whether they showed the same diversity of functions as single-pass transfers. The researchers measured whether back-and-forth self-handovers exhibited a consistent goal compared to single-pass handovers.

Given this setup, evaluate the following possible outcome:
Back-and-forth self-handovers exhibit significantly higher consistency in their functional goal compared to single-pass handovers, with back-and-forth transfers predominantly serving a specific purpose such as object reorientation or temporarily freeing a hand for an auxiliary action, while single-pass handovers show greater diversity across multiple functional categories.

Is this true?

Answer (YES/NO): YES